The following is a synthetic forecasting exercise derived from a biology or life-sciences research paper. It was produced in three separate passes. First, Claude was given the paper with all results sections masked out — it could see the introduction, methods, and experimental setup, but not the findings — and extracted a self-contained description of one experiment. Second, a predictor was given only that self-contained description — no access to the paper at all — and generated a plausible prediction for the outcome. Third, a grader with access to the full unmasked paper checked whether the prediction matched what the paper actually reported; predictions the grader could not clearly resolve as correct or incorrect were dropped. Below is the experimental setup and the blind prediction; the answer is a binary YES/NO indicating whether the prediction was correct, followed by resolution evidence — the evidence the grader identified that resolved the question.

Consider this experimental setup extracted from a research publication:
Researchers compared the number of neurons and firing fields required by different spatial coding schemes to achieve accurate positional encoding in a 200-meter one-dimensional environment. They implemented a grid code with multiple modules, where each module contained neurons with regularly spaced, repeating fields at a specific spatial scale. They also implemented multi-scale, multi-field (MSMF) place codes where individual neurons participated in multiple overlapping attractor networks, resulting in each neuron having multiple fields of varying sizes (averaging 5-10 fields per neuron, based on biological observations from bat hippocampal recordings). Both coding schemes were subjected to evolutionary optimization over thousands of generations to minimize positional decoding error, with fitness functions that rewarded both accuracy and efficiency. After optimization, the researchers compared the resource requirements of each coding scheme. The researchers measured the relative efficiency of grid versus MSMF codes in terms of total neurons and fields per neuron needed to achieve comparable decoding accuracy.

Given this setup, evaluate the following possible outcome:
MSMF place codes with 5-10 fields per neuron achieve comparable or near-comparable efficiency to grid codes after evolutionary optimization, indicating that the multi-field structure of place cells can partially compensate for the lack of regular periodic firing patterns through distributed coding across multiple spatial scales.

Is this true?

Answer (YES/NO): NO